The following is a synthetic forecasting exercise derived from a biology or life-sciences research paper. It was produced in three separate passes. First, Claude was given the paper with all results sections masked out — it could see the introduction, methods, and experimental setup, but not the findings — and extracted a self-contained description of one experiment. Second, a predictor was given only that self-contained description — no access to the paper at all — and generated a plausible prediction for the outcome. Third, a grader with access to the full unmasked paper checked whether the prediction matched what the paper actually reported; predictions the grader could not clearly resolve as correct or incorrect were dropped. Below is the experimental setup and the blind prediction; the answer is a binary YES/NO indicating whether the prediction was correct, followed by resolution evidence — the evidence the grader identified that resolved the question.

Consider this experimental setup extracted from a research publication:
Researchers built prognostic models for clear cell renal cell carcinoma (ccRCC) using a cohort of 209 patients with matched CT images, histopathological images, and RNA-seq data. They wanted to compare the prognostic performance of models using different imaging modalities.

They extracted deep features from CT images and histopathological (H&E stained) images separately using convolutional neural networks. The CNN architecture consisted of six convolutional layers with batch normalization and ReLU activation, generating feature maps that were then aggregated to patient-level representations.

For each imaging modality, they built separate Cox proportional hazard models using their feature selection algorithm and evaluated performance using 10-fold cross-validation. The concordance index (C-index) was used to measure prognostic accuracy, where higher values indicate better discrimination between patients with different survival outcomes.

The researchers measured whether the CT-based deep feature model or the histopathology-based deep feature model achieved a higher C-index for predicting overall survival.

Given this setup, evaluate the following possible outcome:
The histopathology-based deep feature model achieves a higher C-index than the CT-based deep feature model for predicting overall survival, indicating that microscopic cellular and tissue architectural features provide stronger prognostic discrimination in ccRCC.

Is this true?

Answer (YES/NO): NO